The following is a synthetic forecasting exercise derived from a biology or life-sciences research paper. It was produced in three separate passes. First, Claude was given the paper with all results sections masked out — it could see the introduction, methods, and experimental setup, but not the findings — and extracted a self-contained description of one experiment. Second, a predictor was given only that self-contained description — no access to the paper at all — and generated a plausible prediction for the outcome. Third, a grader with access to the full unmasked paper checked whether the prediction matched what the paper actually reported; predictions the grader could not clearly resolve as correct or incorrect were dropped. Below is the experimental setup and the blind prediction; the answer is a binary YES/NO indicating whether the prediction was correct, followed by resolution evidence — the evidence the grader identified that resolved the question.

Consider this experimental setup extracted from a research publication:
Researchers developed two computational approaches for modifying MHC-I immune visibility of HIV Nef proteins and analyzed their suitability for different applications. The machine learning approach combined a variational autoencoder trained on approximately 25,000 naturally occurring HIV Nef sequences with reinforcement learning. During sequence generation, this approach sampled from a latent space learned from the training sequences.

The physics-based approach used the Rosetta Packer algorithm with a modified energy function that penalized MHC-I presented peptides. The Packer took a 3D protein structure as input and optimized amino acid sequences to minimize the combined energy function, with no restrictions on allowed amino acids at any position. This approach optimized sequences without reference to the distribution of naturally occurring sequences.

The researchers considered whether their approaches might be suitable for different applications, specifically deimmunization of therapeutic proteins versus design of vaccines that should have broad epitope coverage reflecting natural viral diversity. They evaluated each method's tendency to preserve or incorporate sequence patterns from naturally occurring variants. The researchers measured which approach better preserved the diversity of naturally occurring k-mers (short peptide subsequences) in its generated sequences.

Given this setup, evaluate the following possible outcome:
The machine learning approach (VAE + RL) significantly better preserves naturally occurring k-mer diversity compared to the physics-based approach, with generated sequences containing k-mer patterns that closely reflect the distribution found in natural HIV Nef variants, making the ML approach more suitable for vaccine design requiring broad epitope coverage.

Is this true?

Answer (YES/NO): YES